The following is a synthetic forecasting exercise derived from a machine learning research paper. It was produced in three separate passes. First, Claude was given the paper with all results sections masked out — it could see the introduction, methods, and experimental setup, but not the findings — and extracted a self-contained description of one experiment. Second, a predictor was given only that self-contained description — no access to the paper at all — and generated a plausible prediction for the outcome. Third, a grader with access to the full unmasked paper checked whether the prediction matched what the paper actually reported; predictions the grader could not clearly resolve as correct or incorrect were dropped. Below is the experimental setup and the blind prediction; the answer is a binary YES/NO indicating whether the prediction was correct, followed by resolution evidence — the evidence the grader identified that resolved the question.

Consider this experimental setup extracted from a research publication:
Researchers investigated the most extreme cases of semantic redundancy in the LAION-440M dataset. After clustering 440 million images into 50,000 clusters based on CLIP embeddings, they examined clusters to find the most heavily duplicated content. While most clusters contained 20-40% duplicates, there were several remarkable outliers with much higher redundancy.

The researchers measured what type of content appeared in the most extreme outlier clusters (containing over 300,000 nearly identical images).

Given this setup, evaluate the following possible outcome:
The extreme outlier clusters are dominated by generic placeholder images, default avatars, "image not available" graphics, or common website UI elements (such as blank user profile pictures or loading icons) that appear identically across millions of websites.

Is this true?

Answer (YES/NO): NO